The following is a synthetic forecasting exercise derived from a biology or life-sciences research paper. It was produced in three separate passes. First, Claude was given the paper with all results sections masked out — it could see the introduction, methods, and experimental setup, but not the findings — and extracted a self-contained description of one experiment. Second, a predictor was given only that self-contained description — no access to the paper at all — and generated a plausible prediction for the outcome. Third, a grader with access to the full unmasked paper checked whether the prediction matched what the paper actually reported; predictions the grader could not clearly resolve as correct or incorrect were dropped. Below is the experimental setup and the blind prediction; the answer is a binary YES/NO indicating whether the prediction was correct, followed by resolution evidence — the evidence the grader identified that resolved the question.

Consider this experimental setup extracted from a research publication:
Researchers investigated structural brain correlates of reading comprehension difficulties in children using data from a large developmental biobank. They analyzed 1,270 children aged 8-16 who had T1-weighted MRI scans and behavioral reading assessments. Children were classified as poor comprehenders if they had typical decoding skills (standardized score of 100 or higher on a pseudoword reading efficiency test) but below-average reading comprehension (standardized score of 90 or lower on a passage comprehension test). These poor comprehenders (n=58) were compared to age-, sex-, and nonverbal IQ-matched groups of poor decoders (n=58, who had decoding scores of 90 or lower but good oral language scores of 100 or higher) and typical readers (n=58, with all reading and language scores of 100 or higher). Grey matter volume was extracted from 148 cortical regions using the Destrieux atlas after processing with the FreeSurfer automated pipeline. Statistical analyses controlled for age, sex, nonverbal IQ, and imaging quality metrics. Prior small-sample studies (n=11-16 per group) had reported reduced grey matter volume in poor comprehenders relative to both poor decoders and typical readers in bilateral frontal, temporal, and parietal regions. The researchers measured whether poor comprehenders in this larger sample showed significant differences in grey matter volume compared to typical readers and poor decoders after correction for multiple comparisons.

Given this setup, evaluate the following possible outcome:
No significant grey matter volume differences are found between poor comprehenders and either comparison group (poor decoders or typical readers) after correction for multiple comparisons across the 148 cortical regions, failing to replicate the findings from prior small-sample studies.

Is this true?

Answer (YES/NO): YES